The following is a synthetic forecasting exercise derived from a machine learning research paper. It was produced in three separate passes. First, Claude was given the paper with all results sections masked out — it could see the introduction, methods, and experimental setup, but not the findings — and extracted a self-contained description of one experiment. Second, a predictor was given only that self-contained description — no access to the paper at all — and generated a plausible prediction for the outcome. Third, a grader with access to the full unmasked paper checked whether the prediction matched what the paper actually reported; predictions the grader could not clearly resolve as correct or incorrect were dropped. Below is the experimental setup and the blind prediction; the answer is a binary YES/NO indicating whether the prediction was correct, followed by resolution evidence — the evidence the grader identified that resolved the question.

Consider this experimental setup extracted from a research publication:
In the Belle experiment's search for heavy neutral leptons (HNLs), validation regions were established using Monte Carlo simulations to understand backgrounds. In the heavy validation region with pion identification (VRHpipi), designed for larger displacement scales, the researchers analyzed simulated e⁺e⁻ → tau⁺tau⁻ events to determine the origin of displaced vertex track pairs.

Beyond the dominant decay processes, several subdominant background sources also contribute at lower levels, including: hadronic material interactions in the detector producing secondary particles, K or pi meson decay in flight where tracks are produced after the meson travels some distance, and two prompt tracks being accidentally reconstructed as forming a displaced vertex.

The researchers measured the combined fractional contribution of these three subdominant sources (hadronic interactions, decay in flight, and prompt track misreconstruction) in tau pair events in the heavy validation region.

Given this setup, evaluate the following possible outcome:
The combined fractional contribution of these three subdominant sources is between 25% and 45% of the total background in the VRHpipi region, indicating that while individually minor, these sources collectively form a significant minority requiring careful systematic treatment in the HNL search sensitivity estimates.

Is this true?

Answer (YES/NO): NO